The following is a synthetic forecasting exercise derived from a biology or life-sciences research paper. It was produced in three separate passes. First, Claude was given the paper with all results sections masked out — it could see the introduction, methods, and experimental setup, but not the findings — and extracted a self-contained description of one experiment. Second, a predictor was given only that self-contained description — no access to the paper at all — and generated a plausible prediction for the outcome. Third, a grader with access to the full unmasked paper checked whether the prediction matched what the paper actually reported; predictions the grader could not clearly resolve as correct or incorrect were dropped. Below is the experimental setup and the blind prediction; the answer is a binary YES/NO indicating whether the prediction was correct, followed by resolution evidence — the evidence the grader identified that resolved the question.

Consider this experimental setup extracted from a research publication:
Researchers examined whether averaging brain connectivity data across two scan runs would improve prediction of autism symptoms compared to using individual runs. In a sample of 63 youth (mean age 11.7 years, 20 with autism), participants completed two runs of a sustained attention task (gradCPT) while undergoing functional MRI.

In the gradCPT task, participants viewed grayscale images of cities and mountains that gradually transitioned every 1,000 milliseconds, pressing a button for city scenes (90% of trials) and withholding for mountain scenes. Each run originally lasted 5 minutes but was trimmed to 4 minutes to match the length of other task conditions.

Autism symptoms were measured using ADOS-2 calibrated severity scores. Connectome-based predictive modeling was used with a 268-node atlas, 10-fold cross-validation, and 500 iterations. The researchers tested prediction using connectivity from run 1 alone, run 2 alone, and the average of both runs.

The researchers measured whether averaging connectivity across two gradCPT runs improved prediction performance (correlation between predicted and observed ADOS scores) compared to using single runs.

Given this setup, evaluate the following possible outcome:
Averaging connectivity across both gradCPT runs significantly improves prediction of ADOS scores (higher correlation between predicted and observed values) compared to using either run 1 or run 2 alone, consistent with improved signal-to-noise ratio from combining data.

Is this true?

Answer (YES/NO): NO